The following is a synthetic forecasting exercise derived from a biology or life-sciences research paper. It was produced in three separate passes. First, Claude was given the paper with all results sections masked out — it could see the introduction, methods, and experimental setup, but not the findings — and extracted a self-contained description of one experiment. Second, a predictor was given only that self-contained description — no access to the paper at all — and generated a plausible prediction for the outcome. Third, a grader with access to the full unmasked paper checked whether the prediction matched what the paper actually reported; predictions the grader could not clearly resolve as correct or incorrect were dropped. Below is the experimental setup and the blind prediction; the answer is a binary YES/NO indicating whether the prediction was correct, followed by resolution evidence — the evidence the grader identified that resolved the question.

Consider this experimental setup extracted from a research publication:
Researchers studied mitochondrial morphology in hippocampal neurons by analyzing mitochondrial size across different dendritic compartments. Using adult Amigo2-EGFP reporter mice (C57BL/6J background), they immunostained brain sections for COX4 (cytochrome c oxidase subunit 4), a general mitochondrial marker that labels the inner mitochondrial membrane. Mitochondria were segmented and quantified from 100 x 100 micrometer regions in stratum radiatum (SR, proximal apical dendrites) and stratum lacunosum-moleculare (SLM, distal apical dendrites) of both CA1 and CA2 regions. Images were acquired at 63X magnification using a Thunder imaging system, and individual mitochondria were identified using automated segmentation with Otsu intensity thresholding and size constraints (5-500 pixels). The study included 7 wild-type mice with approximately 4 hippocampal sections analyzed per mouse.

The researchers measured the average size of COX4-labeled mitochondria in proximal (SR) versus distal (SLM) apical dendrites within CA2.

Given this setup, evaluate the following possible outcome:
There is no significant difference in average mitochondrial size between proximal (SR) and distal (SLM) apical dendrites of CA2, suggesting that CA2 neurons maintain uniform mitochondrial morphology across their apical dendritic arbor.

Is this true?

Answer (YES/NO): NO